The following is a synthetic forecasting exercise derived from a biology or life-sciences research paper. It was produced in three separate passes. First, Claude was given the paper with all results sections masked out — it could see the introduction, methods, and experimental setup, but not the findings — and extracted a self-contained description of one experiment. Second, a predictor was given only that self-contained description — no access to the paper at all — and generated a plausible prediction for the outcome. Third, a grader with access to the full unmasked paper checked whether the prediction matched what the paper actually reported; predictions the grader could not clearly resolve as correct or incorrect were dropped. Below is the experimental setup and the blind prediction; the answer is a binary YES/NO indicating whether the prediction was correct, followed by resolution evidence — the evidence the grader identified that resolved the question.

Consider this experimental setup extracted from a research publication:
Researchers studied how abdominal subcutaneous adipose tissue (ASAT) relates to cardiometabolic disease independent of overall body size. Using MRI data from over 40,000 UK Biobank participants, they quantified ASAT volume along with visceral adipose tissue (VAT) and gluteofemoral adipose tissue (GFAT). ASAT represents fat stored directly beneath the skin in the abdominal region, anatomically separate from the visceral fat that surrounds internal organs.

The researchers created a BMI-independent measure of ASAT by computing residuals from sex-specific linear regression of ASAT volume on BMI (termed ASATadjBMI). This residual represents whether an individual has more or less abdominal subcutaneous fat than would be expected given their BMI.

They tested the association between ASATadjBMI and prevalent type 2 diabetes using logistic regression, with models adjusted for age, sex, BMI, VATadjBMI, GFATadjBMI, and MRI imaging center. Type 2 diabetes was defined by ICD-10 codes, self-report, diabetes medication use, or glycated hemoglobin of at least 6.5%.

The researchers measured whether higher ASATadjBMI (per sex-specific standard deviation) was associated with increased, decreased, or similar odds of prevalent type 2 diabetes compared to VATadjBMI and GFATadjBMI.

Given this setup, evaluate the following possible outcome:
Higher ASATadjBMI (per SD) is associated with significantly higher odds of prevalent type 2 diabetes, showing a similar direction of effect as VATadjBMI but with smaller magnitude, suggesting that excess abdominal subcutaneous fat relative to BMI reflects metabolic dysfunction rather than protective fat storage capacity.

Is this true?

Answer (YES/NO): NO